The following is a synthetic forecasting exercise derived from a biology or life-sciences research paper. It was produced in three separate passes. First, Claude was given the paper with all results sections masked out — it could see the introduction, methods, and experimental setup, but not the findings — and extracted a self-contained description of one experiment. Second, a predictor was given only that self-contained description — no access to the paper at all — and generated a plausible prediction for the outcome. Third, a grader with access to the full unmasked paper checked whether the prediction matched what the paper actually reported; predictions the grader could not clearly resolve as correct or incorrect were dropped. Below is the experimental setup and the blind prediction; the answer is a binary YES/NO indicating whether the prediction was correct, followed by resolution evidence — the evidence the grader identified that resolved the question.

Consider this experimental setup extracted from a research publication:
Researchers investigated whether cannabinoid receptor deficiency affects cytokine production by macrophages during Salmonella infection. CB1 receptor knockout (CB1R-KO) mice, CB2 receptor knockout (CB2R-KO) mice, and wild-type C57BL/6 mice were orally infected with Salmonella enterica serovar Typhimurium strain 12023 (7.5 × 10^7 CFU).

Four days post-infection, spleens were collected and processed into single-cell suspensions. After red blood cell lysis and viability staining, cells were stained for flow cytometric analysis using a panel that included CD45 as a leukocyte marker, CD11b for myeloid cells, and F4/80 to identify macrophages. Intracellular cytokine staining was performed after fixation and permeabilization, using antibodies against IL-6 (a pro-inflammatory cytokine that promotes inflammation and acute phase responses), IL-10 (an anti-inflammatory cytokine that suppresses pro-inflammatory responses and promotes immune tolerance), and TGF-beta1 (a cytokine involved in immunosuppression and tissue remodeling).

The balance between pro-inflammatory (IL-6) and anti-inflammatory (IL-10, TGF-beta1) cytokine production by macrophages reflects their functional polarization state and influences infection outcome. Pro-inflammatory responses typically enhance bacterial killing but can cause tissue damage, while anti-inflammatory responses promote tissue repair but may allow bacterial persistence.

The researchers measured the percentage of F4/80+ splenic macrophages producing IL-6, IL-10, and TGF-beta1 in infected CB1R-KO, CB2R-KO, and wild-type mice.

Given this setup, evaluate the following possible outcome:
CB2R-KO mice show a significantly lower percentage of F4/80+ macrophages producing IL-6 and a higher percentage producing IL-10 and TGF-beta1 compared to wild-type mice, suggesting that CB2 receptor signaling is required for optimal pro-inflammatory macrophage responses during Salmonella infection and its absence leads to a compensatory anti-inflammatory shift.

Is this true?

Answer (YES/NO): NO